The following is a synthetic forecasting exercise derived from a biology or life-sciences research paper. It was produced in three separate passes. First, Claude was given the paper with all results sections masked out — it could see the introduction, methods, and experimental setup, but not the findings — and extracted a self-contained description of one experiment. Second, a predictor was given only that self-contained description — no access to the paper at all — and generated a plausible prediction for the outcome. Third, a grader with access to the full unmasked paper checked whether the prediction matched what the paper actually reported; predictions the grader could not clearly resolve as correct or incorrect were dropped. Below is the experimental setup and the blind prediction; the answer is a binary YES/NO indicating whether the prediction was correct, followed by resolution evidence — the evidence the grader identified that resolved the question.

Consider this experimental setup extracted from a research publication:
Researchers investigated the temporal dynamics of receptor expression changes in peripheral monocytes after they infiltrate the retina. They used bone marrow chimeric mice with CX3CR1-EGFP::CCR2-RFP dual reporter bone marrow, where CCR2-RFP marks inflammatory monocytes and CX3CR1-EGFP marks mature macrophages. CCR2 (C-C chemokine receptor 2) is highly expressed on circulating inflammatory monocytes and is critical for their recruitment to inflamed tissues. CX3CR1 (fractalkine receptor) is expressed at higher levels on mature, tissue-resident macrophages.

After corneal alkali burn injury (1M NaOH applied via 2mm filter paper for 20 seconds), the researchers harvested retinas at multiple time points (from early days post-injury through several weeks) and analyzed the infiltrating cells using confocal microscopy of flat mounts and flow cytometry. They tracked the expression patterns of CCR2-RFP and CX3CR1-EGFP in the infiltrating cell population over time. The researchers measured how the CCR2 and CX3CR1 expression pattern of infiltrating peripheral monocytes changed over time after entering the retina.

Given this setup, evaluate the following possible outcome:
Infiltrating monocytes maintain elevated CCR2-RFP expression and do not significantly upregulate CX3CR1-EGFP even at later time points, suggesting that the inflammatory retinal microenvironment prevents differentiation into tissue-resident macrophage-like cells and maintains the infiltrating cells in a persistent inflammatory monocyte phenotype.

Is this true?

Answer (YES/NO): NO